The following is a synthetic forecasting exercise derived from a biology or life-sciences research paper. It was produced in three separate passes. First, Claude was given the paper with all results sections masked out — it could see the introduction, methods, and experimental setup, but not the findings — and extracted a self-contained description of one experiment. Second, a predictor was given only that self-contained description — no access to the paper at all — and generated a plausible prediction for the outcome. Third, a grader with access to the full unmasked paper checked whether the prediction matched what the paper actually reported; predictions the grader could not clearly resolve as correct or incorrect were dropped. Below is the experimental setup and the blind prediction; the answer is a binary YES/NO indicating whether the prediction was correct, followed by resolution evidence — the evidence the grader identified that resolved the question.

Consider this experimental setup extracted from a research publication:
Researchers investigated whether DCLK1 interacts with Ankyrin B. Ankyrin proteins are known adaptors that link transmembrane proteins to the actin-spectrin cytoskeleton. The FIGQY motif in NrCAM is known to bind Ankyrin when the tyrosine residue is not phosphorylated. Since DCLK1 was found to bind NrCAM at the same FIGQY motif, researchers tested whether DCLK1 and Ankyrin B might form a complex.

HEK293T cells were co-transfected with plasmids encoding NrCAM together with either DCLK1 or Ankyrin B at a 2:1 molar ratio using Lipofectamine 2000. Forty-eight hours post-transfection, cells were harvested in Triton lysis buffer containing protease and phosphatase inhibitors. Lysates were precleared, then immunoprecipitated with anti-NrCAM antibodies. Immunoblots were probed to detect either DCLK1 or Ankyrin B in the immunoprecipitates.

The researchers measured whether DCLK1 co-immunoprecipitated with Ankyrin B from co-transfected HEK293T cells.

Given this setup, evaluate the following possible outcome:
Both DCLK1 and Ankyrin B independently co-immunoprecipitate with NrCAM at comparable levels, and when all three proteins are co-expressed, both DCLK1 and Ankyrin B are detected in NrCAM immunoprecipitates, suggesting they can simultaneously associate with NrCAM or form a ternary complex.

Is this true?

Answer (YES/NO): NO